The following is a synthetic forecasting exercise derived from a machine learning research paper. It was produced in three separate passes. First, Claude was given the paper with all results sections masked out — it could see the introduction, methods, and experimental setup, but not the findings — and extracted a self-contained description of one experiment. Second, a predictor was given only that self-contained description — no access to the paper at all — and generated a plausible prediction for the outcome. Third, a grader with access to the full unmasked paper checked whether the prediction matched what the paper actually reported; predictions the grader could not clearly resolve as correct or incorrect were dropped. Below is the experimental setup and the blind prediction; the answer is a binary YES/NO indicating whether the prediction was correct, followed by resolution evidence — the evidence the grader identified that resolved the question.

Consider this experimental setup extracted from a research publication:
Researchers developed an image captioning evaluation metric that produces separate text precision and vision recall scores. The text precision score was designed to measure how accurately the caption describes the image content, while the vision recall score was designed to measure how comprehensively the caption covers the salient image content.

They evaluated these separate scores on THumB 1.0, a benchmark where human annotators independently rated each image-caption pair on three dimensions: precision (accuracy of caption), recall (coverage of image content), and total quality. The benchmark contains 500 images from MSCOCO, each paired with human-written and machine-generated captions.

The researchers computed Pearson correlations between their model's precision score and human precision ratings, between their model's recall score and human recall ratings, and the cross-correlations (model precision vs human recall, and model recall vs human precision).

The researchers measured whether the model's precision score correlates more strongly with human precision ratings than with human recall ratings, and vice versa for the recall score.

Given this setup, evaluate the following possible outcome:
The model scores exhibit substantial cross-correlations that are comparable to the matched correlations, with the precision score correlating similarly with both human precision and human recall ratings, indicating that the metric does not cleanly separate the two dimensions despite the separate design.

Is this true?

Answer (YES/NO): YES